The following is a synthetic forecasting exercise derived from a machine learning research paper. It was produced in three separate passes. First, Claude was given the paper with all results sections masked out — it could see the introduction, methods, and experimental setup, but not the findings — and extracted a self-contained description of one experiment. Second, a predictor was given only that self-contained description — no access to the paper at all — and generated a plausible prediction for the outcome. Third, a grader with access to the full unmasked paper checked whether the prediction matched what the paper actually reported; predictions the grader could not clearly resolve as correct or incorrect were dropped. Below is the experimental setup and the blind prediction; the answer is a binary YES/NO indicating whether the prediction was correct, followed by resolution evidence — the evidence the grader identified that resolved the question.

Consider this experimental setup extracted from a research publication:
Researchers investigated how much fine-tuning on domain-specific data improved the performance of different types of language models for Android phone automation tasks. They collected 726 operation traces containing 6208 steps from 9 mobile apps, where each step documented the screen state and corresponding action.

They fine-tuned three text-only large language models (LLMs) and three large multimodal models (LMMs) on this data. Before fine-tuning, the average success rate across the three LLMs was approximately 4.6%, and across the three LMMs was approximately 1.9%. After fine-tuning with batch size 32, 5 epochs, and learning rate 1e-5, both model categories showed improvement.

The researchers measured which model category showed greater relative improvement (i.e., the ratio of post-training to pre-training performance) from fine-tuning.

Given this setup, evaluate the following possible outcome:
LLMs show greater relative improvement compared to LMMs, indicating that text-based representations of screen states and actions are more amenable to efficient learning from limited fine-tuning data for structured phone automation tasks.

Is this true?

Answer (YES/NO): NO